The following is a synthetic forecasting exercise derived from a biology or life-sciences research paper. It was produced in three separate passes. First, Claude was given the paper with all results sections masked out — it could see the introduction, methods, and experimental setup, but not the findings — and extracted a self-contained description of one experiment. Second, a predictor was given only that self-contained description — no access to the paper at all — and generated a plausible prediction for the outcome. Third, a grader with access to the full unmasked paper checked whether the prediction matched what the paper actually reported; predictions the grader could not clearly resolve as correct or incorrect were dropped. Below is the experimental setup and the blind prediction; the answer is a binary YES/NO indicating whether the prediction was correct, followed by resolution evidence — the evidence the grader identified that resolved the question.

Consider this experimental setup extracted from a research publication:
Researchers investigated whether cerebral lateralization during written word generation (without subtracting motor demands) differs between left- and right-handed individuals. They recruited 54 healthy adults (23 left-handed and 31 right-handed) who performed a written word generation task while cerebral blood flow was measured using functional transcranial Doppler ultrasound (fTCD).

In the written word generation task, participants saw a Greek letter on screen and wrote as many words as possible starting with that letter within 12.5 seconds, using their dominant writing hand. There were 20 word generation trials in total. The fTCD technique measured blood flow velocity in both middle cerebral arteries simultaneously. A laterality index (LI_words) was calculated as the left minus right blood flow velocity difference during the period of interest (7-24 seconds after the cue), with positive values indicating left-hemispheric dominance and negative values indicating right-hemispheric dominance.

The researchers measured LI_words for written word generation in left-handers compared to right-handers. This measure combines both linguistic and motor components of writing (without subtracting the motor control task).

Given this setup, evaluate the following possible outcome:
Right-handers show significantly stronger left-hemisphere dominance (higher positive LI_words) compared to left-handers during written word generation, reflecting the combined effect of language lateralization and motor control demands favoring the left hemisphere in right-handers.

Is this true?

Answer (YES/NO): YES